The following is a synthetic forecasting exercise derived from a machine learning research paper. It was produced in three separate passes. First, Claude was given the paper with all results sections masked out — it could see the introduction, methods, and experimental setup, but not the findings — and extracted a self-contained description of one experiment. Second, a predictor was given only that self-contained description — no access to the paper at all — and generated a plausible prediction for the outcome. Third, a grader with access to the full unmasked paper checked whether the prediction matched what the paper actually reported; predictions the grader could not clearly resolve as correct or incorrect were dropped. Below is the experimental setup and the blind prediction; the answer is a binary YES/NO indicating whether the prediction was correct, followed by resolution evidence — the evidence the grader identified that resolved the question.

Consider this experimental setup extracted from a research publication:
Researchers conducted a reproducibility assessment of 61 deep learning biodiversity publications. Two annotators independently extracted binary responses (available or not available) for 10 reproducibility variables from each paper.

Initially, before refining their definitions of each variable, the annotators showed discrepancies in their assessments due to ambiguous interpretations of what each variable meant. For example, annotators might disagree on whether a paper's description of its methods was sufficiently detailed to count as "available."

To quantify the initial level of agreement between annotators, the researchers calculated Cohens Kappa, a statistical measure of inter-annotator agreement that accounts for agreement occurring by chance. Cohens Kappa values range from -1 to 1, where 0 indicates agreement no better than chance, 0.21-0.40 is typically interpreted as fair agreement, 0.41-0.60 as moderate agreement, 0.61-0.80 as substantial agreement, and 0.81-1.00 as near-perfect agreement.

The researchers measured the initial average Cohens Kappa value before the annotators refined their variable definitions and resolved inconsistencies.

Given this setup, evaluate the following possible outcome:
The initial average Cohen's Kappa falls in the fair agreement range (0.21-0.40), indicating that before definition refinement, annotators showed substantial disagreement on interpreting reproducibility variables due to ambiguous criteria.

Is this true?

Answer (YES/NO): NO